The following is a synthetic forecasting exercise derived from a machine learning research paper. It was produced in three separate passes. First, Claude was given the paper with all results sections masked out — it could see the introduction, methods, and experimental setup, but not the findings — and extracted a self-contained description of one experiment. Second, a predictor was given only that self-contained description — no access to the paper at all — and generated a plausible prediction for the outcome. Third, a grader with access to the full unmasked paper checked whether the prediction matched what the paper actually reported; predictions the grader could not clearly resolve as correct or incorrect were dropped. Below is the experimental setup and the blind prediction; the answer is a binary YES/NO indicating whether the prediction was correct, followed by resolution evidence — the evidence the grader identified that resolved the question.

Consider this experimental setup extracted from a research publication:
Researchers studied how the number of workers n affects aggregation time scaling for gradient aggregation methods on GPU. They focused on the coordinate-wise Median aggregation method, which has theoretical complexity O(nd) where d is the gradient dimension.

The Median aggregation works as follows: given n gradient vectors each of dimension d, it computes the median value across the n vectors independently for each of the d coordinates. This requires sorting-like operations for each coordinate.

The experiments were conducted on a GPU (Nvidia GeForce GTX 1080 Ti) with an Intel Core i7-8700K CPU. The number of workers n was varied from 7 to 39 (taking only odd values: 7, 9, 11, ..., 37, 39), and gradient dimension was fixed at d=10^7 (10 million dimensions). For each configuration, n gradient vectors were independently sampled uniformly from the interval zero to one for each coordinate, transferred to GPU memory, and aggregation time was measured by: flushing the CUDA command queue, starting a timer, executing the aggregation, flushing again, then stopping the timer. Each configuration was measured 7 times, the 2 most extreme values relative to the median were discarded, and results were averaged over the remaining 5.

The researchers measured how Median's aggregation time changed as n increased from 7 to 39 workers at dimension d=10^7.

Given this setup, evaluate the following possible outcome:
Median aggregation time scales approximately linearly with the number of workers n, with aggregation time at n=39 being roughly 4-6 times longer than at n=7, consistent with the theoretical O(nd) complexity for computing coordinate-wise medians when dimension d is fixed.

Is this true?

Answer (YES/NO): NO